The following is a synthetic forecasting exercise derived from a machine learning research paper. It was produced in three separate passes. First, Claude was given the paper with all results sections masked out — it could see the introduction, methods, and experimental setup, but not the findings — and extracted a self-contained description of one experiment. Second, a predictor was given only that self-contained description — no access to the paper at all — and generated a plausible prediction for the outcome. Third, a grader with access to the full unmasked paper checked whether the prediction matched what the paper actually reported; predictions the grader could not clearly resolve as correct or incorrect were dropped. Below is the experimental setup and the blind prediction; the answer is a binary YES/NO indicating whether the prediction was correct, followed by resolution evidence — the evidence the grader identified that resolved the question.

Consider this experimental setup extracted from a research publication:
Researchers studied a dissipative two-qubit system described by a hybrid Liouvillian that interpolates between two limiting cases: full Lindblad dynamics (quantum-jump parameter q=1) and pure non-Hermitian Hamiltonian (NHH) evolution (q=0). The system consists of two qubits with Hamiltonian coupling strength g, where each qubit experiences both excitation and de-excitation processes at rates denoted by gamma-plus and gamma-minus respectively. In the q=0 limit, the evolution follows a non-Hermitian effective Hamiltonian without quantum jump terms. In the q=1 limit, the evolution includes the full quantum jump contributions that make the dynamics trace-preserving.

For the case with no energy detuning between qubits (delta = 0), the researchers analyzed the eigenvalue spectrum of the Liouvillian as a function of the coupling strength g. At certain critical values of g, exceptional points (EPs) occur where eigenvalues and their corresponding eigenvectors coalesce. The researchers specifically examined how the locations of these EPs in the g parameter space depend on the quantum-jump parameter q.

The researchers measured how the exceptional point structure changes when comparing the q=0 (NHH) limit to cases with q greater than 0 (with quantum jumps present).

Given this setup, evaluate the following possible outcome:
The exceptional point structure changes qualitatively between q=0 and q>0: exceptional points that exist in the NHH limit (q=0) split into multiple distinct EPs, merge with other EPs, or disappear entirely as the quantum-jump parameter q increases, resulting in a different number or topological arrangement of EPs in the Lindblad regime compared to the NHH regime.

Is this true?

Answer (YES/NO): YES